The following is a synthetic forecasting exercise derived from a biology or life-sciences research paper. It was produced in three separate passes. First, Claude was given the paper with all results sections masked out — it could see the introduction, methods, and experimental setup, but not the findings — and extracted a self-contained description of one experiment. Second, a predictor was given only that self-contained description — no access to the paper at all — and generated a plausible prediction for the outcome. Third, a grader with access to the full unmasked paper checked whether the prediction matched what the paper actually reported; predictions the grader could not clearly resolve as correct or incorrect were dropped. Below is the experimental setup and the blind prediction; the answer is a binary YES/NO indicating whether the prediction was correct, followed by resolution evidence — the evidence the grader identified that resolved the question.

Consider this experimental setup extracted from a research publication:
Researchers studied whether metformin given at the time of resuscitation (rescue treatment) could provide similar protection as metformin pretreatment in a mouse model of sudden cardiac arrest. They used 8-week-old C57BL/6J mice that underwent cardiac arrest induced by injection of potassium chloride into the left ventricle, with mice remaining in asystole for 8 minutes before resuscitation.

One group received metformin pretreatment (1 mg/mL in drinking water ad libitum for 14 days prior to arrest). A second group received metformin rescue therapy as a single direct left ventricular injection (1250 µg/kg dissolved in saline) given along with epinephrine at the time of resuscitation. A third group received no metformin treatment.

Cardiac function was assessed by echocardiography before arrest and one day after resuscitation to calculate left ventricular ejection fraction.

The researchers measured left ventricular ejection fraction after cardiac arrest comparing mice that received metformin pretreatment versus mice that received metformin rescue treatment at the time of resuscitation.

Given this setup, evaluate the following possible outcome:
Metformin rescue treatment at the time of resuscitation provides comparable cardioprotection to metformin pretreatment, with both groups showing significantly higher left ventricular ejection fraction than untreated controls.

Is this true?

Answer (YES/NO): NO